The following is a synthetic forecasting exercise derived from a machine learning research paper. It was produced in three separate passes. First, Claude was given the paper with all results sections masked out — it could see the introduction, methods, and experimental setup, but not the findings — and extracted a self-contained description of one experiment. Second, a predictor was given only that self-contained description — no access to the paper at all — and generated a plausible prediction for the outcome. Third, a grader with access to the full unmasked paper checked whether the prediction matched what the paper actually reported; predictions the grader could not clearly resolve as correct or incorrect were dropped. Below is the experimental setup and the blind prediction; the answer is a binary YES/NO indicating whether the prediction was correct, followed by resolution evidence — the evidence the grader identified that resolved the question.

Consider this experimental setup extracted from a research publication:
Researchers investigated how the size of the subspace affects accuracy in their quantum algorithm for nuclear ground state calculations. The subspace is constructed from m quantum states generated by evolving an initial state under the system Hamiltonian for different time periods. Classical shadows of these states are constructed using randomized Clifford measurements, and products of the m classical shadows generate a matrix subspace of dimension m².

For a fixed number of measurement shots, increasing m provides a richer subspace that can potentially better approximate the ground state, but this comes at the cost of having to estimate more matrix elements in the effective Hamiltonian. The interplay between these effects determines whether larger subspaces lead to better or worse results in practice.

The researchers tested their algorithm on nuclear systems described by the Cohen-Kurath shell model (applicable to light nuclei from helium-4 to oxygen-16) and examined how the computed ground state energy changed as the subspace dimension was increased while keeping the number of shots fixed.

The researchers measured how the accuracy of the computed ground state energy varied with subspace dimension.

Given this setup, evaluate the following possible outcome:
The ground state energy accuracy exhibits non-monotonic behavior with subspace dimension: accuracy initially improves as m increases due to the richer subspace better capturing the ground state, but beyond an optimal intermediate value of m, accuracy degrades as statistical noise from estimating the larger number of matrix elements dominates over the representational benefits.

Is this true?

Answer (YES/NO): NO